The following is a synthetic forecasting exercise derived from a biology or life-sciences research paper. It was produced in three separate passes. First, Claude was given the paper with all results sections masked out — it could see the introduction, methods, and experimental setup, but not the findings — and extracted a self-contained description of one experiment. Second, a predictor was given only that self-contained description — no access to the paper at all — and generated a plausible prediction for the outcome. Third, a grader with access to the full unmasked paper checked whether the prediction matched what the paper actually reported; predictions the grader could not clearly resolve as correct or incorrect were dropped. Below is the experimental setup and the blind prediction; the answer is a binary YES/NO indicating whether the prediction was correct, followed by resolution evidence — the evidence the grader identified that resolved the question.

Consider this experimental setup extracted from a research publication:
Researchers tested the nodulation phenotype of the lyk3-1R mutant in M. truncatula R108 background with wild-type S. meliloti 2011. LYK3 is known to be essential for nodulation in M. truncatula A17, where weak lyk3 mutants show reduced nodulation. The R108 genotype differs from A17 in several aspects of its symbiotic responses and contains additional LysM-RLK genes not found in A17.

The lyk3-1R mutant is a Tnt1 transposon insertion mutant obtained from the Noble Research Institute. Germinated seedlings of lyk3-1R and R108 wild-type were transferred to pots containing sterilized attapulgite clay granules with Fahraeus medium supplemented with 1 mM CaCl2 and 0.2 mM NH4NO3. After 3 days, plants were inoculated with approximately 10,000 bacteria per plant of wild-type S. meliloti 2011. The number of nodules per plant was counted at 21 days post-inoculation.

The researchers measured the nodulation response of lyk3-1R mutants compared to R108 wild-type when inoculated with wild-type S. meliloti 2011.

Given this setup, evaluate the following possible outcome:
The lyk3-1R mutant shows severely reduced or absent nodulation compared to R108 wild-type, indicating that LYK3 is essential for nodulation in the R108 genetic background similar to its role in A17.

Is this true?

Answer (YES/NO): NO